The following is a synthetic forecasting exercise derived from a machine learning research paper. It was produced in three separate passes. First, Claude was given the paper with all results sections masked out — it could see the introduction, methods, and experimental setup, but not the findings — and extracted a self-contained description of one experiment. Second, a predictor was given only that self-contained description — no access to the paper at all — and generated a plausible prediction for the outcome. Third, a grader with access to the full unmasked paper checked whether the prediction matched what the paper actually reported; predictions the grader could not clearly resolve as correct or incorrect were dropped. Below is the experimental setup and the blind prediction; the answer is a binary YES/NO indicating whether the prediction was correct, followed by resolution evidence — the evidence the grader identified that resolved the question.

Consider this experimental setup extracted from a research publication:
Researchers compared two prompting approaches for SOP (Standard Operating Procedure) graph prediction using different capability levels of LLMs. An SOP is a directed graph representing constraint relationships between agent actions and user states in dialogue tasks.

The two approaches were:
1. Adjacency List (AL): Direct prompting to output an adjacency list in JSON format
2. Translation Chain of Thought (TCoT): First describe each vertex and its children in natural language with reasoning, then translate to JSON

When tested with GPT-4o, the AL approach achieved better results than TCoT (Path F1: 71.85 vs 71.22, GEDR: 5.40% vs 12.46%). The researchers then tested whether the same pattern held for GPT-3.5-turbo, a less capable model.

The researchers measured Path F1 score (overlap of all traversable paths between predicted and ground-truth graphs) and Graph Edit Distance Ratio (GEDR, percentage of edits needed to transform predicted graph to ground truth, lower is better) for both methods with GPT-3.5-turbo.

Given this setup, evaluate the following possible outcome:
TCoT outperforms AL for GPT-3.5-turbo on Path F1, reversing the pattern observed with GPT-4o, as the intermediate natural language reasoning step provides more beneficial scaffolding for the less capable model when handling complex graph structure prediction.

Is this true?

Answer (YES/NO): YES